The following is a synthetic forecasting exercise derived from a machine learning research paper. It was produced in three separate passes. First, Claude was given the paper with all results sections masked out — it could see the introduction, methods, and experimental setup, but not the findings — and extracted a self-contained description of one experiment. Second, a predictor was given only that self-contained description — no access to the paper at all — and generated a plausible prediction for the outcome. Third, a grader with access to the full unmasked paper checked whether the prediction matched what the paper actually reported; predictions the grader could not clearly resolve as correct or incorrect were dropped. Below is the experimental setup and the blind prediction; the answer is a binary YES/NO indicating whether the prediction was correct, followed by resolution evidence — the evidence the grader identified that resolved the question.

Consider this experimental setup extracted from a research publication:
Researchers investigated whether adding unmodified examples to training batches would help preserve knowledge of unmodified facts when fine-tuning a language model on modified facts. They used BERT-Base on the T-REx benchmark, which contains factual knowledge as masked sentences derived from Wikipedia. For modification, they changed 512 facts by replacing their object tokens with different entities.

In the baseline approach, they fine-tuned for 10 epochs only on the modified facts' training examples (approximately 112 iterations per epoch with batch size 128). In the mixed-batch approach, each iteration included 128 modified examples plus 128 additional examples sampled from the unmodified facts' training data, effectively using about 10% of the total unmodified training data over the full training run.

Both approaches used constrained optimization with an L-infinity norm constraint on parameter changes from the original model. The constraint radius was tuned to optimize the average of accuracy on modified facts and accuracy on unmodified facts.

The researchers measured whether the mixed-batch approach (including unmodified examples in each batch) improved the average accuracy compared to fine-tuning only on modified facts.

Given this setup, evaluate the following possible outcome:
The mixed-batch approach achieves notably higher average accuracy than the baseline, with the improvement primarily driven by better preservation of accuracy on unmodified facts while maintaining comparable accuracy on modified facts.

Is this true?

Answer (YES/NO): NO